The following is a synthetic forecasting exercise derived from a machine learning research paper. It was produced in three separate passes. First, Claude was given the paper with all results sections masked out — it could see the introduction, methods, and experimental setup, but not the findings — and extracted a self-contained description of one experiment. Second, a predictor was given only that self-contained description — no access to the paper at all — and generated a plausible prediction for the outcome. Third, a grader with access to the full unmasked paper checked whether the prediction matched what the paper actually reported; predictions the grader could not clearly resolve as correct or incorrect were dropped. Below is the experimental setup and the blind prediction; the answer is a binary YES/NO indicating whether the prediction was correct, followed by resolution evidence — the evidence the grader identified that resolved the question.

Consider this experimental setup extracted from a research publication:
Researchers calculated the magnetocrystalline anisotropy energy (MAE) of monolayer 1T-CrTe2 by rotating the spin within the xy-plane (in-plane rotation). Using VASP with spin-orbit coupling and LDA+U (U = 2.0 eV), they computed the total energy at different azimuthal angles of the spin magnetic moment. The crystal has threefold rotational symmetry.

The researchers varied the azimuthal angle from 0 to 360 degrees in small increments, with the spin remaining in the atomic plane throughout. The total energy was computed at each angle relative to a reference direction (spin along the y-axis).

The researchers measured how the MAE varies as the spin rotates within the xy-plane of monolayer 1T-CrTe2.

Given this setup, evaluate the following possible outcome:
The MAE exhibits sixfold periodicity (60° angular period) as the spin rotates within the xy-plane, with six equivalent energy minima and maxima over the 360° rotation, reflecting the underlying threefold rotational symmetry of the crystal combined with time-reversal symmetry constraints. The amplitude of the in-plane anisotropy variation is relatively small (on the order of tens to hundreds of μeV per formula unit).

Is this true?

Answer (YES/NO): NO